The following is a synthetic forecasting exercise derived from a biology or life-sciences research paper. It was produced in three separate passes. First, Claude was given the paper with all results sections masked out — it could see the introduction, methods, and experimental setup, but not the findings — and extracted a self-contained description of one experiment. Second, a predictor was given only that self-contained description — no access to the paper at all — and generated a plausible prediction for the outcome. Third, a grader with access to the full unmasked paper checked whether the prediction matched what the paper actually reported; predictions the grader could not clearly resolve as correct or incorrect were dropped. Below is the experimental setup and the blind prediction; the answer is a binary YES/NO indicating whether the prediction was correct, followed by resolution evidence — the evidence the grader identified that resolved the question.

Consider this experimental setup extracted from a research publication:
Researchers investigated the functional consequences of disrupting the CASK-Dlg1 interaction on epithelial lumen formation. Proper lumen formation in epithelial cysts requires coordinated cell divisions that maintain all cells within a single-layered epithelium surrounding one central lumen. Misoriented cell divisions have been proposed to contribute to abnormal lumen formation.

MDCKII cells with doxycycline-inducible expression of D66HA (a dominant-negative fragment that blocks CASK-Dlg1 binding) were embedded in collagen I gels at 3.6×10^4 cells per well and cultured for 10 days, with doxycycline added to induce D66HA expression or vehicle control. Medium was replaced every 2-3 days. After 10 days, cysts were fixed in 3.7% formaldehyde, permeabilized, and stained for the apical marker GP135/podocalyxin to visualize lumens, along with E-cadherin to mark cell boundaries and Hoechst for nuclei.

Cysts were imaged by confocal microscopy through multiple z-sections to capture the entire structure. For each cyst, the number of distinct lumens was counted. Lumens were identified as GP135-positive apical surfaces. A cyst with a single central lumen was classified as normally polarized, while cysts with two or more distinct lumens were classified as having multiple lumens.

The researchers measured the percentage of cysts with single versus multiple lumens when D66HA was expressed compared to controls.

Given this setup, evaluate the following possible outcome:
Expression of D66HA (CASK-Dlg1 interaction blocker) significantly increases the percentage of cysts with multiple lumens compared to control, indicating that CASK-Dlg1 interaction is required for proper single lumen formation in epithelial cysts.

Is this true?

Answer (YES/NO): YES